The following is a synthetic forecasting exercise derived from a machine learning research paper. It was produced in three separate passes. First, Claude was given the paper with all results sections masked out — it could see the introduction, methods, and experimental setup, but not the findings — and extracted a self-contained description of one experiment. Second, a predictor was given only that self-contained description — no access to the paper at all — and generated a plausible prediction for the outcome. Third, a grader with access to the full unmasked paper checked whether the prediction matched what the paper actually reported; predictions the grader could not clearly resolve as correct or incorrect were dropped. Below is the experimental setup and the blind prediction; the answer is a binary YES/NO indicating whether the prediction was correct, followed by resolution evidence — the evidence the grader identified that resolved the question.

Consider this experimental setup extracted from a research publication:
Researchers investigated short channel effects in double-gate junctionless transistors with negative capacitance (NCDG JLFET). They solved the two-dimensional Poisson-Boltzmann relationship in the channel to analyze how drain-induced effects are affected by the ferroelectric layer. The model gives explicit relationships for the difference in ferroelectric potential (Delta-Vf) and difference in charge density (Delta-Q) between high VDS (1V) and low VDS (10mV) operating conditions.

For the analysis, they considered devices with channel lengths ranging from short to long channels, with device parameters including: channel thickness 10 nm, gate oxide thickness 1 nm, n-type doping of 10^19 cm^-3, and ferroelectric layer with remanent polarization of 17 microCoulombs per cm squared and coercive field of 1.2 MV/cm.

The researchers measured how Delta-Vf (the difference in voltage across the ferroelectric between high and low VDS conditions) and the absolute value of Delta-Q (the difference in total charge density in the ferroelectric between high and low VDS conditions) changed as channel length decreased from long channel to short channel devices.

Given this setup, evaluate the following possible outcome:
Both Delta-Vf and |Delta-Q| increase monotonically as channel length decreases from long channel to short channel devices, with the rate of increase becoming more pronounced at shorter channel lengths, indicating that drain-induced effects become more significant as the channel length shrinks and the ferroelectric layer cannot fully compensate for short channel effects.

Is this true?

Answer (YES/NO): NO